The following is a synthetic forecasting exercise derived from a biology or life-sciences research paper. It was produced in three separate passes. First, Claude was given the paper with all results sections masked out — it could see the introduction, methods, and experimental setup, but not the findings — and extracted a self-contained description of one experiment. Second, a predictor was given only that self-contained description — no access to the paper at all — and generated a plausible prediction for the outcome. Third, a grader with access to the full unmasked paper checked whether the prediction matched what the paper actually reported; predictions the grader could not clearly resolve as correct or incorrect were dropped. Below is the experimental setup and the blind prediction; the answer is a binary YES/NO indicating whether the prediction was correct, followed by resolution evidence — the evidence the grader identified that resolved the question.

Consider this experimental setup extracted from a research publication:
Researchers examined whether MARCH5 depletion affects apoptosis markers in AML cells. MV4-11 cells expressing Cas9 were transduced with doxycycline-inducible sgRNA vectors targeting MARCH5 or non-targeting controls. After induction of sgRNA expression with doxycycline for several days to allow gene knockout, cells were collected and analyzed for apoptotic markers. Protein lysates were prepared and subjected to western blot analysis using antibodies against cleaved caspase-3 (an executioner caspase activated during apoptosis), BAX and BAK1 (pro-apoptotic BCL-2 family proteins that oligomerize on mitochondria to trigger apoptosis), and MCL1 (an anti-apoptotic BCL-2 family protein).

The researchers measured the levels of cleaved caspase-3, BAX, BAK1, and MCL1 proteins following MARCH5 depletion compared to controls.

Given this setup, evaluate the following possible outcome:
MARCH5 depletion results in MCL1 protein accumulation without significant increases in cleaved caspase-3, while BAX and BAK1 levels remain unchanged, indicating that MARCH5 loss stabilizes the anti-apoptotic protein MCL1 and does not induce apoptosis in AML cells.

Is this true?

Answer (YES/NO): NO